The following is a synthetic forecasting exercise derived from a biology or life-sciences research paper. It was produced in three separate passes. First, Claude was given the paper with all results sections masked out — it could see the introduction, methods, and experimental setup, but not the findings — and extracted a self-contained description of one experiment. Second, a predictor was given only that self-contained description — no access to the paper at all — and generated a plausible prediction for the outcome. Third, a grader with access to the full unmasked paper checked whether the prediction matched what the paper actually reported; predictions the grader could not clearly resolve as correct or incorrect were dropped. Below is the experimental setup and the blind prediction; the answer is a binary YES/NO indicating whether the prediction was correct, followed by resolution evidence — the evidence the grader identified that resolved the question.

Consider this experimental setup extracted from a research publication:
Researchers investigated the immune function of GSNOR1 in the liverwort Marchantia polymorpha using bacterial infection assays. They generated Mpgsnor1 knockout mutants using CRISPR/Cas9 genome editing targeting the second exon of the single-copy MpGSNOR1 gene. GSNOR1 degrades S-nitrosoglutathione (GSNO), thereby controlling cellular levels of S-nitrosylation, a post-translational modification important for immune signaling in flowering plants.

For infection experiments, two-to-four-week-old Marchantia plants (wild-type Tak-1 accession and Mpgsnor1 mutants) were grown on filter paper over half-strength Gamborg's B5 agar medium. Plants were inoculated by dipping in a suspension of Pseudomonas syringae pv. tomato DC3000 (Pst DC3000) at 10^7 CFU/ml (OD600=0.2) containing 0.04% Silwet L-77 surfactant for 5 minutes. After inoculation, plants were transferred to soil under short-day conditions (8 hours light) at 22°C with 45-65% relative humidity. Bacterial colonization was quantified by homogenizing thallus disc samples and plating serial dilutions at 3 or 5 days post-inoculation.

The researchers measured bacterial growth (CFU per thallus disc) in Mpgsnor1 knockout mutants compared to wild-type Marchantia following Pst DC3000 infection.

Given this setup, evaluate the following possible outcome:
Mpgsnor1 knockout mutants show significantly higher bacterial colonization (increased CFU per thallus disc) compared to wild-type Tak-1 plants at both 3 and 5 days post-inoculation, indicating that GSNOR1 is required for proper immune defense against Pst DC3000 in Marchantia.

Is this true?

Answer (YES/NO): YES